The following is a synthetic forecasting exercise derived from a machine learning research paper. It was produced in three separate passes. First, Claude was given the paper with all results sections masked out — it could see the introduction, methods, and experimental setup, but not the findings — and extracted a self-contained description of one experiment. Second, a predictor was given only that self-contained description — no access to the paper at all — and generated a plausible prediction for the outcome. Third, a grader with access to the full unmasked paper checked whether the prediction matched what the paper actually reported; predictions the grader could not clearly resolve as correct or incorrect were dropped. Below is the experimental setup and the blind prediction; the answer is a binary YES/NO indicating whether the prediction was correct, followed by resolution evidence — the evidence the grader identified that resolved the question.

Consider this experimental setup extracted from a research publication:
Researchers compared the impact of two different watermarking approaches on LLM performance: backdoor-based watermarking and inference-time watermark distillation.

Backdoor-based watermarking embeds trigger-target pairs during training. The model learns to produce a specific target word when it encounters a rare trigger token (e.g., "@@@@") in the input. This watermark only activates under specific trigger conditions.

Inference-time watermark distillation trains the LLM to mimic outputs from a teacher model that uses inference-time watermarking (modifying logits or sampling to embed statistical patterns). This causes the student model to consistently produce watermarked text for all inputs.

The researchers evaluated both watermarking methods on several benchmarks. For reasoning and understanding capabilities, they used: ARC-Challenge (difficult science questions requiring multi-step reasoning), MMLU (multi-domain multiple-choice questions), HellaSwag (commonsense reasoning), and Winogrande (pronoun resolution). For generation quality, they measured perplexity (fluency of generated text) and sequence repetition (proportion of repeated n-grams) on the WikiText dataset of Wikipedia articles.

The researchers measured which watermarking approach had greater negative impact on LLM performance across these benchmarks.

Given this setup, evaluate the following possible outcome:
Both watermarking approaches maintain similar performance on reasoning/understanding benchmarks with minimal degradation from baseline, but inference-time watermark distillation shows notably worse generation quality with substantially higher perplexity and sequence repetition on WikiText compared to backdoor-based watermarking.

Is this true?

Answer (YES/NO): NO